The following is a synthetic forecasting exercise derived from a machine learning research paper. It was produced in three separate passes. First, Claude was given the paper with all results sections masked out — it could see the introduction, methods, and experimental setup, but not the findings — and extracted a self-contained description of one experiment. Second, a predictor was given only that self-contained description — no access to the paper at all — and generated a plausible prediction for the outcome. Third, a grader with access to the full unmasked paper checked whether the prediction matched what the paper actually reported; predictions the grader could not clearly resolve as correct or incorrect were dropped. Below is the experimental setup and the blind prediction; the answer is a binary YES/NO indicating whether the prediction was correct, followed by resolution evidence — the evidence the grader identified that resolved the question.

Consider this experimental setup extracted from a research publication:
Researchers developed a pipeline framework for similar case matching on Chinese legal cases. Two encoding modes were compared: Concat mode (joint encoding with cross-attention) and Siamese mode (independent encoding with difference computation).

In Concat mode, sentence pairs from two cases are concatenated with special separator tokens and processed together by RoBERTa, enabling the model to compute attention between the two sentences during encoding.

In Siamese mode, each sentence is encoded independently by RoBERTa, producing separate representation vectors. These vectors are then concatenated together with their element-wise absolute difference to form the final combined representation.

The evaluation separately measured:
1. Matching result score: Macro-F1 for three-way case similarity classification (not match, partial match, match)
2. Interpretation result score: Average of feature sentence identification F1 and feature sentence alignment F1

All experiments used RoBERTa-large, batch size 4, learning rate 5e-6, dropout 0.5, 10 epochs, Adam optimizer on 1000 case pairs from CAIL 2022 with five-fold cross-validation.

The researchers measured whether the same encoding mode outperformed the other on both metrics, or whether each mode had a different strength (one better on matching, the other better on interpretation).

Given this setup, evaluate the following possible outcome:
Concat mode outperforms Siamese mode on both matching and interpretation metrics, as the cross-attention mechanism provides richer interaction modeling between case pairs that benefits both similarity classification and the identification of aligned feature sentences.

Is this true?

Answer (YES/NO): NO